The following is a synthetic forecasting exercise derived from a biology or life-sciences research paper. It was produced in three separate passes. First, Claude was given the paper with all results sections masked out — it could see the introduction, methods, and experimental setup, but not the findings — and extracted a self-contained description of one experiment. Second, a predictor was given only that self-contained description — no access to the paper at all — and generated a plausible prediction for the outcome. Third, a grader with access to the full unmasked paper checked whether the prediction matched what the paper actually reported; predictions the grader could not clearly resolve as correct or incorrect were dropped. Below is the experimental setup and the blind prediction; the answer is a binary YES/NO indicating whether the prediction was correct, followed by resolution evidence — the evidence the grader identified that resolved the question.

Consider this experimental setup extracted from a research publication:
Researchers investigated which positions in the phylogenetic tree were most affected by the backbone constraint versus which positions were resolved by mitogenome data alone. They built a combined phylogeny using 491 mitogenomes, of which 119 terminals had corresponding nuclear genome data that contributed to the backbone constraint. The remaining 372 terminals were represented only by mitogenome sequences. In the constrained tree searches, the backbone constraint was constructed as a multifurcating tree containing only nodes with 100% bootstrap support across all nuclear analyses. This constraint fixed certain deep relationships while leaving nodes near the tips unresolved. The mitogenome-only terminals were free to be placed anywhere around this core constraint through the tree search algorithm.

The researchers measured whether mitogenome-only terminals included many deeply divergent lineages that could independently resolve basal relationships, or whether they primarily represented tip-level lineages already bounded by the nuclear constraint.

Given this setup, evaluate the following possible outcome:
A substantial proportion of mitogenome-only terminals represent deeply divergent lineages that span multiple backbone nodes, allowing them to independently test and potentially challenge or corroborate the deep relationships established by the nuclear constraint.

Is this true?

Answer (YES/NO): NO